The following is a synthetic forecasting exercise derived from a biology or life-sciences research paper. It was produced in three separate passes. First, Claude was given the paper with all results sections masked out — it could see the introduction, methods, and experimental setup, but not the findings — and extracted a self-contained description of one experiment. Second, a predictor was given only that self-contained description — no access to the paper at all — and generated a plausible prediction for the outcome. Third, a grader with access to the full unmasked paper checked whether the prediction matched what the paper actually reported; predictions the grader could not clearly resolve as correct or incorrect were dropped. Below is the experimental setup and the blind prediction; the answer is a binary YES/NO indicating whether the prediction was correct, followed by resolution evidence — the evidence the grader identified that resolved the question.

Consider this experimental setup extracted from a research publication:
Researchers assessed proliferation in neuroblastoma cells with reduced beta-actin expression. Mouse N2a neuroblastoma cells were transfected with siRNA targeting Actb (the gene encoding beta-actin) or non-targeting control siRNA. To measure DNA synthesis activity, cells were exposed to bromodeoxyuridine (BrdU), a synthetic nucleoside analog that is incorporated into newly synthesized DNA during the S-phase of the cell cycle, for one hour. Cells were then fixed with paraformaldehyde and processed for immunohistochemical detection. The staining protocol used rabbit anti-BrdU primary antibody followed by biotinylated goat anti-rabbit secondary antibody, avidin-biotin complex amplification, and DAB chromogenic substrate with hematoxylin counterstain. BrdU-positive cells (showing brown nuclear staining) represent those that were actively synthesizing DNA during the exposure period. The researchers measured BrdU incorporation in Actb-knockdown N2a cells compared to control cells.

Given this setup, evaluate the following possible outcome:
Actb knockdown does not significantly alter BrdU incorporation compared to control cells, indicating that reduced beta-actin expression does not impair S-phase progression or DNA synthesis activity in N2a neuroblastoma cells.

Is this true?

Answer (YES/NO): YES